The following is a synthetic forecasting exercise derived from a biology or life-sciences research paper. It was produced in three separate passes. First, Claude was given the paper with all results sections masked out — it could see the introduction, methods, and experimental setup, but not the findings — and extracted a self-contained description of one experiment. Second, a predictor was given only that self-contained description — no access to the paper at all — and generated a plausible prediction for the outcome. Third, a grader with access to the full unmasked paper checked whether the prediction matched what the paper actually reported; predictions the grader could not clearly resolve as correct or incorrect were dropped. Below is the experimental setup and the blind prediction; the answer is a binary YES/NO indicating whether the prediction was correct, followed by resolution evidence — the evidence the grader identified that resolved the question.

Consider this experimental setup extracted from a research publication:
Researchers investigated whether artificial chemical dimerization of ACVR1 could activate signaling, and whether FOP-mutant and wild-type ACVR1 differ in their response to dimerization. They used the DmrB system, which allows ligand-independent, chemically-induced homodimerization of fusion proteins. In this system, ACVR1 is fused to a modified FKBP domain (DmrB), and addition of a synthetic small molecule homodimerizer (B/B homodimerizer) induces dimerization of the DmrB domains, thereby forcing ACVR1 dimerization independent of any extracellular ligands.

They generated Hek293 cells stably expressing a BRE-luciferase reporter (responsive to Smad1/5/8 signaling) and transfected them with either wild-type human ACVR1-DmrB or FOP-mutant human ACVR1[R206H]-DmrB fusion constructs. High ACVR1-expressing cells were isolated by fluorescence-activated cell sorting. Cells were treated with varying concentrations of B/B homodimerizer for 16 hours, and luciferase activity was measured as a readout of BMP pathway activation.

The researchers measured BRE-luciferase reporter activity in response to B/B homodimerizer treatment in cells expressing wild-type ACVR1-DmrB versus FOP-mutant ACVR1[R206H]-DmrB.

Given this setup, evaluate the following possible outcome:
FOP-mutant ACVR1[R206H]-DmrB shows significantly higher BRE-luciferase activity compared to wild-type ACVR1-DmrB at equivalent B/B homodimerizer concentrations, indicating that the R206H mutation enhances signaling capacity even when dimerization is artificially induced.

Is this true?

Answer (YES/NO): NO